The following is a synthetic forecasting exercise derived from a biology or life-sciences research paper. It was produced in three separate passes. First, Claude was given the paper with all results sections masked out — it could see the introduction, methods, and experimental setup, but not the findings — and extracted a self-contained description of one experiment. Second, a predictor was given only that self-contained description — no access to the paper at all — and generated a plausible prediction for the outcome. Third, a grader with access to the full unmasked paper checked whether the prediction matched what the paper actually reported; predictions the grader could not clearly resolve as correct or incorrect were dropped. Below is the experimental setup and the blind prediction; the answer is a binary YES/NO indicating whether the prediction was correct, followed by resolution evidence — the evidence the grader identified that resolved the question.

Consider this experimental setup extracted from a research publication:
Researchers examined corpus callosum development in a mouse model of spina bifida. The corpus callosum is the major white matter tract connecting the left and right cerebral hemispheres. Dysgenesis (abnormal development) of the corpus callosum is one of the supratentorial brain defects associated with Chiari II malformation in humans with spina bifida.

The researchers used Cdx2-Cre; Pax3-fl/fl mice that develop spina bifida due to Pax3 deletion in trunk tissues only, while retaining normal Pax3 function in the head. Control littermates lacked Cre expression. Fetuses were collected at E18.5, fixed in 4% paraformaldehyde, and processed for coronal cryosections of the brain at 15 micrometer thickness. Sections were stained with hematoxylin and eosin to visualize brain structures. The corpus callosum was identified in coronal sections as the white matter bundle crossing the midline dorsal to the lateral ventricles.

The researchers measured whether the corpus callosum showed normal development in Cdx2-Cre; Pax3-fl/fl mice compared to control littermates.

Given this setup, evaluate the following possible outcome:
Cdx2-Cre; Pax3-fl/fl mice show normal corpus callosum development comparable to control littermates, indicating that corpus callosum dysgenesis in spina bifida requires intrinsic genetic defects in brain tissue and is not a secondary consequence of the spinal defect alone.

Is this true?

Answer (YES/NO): NO